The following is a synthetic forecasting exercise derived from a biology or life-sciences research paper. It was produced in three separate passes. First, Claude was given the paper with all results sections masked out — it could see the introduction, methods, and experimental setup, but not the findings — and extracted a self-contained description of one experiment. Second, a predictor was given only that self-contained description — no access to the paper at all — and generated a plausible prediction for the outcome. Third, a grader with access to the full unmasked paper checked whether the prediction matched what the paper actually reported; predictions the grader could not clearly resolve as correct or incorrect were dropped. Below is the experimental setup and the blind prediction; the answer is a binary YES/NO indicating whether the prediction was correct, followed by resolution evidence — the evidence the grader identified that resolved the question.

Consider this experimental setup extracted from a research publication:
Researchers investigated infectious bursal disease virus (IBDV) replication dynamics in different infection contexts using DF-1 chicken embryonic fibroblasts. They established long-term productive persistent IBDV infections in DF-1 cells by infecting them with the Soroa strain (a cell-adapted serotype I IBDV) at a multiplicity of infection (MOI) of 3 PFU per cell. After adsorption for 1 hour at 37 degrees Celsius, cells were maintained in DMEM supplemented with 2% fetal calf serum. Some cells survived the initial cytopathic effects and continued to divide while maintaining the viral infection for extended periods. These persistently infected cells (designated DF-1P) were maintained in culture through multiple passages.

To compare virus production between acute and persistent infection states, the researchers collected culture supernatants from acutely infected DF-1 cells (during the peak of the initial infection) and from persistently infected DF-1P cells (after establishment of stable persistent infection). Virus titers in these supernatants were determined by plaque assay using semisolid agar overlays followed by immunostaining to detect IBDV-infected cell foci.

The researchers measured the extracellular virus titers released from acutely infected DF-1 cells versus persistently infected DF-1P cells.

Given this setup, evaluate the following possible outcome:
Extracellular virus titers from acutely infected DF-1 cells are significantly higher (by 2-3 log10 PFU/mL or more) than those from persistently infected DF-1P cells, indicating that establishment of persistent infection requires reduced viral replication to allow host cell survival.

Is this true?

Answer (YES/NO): YES